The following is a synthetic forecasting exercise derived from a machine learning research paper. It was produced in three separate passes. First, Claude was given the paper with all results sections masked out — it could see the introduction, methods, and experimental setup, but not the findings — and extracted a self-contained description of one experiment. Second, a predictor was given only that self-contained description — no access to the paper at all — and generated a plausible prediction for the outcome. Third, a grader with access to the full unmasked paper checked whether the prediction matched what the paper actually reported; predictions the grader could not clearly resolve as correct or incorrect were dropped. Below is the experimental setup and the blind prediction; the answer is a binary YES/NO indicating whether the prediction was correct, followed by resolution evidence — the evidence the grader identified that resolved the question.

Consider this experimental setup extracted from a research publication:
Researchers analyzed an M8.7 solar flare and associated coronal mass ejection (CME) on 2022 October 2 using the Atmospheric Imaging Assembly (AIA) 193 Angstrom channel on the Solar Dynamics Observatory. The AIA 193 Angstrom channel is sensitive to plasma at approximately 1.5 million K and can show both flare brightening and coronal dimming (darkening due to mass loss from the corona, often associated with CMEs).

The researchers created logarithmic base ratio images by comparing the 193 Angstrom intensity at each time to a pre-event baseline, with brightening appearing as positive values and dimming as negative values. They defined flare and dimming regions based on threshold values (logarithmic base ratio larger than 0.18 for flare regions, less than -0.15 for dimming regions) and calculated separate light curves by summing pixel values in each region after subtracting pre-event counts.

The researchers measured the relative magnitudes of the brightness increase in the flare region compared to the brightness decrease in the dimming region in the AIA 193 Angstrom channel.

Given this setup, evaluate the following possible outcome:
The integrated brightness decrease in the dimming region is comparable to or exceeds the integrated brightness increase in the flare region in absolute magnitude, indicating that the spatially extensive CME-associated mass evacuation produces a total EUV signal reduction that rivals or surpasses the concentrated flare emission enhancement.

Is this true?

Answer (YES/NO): NO